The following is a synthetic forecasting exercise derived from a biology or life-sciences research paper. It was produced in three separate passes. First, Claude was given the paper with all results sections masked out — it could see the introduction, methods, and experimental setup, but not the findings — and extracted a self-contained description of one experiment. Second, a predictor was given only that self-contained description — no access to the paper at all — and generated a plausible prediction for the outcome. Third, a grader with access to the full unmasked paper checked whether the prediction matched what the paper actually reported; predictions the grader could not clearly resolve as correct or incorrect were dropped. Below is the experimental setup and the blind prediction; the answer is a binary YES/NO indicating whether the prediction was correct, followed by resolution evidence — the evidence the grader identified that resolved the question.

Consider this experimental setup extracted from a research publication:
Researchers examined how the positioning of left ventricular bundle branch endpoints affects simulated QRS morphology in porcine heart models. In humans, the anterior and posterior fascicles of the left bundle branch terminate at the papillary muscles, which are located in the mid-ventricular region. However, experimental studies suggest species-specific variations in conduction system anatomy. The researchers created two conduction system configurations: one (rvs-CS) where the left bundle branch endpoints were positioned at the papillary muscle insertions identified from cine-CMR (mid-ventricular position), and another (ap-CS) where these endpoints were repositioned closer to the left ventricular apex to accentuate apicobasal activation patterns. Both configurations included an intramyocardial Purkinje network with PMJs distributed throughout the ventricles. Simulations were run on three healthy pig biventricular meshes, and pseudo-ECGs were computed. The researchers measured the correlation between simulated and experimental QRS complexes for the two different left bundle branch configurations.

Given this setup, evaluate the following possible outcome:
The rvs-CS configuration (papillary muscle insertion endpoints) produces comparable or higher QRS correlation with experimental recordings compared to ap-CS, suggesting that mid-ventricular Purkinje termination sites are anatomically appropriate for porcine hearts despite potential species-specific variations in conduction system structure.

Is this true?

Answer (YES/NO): NO